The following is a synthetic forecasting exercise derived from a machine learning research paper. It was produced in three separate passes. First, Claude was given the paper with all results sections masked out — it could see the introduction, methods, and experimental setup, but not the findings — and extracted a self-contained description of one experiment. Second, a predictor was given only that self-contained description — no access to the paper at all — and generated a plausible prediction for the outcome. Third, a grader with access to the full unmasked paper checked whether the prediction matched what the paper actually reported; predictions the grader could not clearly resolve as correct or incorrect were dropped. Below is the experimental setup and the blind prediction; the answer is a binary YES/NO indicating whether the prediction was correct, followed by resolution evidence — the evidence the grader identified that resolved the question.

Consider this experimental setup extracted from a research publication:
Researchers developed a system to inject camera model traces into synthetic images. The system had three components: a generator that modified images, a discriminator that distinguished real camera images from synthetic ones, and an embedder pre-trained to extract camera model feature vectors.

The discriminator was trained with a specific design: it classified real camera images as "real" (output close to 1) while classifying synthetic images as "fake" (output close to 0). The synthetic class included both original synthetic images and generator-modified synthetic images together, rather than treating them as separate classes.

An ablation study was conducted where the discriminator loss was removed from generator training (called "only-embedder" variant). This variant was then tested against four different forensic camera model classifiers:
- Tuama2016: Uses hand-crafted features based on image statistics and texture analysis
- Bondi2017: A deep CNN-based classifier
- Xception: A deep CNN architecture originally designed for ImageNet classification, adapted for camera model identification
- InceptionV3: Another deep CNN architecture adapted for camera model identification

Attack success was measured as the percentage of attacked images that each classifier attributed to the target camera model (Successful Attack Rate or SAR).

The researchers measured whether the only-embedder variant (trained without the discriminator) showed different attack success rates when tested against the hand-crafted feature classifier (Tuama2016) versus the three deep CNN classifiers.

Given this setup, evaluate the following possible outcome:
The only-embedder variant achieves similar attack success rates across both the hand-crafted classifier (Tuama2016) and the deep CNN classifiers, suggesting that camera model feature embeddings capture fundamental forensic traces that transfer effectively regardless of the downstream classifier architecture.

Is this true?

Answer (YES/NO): NO